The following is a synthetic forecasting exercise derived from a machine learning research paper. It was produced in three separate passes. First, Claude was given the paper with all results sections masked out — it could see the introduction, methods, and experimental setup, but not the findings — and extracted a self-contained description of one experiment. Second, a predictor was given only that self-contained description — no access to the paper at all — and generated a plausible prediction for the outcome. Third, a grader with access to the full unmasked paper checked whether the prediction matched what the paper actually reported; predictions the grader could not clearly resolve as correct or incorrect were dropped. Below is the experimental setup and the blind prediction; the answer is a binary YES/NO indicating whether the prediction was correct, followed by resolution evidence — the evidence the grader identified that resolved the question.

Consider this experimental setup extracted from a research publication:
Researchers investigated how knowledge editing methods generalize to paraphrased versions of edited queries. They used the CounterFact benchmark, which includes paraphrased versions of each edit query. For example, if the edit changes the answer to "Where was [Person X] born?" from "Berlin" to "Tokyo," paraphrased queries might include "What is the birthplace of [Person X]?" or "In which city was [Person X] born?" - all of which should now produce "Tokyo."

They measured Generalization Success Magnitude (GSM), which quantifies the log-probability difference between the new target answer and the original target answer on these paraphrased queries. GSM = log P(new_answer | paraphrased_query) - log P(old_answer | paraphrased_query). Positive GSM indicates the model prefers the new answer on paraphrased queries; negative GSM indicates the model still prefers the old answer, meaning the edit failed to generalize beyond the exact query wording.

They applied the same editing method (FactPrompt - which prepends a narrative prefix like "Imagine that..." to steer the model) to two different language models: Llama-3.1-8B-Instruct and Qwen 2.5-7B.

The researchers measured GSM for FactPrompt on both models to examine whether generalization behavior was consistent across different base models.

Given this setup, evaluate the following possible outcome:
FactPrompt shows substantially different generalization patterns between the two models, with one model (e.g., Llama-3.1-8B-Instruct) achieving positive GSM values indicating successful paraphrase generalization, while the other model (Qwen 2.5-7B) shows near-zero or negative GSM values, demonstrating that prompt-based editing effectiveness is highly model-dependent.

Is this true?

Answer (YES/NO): NO